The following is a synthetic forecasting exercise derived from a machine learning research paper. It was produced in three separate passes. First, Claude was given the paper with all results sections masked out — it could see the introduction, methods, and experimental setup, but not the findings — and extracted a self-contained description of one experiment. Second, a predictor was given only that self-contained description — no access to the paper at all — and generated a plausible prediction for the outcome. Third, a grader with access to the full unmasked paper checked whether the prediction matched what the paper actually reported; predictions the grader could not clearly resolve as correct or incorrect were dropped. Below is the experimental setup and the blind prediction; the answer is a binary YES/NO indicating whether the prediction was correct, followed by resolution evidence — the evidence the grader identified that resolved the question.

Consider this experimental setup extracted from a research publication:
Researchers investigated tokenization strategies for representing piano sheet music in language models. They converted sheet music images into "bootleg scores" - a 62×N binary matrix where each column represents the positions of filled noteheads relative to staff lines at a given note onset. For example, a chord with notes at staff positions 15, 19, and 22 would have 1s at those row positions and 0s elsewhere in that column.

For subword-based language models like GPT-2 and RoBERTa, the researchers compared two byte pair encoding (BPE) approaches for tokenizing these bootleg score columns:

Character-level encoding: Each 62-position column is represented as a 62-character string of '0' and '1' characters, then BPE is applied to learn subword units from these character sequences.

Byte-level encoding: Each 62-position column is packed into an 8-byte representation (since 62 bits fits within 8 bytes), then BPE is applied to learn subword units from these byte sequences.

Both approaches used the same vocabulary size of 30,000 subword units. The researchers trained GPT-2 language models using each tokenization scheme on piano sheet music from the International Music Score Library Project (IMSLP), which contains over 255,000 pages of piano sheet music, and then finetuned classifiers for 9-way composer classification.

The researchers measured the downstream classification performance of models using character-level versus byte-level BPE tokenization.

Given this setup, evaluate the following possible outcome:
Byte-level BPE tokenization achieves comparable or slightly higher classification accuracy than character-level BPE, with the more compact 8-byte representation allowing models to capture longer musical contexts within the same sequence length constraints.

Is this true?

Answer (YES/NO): NO